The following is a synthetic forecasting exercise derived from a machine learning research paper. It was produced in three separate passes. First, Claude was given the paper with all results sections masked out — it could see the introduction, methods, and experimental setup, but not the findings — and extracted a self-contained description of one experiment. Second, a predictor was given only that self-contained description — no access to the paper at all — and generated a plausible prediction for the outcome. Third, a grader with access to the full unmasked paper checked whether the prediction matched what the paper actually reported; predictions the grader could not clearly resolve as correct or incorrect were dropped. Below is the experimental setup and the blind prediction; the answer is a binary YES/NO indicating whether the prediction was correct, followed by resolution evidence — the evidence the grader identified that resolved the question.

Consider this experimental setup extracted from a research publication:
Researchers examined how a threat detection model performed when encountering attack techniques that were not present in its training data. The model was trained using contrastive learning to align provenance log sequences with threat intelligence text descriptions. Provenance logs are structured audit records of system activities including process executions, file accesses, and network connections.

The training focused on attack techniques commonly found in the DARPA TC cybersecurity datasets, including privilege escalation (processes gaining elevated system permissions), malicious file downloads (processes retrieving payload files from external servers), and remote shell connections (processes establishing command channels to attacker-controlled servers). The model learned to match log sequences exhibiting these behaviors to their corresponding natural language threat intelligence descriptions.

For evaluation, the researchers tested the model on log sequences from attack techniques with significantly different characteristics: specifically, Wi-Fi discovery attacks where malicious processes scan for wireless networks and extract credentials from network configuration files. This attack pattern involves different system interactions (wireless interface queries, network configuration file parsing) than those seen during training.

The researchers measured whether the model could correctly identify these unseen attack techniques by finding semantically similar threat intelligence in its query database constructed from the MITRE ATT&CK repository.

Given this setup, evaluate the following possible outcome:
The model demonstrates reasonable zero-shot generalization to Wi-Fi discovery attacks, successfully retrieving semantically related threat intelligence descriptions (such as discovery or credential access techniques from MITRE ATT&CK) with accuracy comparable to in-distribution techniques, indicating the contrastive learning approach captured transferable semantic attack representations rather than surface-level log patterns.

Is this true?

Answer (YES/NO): NO